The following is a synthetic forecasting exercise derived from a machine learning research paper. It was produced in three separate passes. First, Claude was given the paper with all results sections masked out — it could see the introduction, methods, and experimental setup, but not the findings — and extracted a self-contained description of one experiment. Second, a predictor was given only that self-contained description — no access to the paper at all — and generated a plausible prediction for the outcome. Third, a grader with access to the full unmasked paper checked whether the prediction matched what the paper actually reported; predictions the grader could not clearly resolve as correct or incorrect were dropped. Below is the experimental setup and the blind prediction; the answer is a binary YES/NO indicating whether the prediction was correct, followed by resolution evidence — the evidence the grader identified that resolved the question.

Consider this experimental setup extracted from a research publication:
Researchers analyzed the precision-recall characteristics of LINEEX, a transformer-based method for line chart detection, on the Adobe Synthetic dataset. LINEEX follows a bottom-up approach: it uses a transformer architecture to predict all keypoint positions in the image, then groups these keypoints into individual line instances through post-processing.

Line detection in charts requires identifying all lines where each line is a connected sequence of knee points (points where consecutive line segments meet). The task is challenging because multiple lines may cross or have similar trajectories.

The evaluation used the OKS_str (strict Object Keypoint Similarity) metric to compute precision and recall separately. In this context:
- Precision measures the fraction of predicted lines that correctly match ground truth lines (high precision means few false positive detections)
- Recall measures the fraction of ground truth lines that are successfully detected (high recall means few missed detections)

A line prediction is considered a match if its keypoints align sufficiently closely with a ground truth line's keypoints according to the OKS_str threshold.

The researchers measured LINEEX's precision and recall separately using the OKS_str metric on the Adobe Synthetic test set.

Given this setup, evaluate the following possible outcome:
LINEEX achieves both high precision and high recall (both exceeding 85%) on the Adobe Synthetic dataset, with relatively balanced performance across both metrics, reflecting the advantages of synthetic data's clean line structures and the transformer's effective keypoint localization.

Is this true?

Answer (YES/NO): NO